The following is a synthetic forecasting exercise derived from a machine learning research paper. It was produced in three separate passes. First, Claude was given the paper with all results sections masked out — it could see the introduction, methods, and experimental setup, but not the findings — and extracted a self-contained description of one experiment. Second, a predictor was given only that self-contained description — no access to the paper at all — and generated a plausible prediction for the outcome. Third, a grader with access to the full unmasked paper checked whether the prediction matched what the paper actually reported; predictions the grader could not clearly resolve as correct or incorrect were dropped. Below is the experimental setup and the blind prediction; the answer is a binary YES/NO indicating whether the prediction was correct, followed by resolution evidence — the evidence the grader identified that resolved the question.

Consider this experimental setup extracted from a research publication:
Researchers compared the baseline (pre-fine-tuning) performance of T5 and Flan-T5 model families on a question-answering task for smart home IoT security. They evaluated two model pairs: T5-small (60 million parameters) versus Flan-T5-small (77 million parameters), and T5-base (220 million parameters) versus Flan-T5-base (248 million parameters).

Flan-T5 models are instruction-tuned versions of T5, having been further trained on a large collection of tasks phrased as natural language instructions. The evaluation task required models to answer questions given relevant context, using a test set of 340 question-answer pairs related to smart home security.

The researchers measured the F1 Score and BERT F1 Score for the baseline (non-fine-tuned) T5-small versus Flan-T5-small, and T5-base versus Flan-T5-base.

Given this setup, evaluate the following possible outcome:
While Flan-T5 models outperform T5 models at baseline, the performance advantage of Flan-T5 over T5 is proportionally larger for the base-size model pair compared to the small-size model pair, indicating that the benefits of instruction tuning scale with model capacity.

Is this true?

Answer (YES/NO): NO